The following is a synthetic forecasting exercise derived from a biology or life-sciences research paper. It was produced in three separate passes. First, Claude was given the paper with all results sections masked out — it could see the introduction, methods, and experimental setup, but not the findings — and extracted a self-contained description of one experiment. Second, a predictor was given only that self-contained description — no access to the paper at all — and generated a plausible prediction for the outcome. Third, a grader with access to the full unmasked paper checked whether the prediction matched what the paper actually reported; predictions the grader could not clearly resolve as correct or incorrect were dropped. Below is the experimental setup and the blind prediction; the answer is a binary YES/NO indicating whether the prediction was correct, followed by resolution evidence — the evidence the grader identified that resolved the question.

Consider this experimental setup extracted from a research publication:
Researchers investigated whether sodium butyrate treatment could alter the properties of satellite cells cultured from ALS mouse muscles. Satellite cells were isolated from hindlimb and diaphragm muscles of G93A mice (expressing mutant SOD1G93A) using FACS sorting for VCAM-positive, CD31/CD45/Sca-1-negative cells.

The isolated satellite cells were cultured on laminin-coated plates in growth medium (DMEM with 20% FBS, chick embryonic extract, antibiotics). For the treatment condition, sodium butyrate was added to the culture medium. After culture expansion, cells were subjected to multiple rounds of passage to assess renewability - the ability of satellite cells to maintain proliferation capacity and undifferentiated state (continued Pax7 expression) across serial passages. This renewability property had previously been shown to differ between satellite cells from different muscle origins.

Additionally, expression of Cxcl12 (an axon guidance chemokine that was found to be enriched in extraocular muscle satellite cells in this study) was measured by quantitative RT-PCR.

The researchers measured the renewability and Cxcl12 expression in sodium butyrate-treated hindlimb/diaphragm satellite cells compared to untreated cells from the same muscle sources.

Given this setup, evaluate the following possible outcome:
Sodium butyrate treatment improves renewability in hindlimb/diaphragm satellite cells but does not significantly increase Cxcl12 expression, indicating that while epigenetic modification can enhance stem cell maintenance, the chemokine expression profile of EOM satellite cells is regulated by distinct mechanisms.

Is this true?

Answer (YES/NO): NO